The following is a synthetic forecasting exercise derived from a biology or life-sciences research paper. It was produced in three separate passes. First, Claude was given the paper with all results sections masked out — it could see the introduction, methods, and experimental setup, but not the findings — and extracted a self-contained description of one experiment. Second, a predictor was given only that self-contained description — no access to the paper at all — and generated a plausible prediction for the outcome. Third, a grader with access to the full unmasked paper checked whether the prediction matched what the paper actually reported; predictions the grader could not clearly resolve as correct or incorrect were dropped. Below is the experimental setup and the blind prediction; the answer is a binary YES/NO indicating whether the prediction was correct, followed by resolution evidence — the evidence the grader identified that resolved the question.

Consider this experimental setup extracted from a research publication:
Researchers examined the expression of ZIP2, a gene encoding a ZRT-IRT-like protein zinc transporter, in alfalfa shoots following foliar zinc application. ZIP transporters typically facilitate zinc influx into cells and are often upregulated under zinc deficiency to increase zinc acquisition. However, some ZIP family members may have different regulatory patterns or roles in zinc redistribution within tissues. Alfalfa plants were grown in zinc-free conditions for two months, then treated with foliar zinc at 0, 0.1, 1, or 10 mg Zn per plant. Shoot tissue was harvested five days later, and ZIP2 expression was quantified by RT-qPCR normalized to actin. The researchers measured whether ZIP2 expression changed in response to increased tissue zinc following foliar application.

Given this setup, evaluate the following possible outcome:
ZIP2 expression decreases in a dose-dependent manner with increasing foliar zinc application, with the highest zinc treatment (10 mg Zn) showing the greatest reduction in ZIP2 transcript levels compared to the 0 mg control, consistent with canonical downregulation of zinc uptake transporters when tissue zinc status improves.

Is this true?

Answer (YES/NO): NO